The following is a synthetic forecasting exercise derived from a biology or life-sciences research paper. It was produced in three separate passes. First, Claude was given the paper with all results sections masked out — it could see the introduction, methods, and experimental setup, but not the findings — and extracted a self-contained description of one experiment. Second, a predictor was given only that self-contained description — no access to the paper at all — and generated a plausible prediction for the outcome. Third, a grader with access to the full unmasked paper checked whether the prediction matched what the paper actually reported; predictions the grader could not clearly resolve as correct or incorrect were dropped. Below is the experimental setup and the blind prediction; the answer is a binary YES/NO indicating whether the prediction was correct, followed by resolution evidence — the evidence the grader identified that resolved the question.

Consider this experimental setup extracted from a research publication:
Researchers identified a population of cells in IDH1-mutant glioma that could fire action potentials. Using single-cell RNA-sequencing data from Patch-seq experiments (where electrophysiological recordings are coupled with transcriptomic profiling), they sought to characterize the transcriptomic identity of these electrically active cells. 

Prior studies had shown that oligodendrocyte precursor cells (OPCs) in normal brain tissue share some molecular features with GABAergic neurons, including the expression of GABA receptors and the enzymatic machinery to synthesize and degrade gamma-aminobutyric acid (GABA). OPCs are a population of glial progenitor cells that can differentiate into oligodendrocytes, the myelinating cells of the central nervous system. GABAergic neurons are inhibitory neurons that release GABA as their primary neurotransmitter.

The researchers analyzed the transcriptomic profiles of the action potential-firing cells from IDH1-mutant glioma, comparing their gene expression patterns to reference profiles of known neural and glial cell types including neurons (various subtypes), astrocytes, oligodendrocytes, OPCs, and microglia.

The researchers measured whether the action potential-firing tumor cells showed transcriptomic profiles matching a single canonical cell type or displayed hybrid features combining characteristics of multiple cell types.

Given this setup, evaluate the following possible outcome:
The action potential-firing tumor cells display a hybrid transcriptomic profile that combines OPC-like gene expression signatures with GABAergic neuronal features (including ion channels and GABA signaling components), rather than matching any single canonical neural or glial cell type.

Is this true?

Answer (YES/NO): YES